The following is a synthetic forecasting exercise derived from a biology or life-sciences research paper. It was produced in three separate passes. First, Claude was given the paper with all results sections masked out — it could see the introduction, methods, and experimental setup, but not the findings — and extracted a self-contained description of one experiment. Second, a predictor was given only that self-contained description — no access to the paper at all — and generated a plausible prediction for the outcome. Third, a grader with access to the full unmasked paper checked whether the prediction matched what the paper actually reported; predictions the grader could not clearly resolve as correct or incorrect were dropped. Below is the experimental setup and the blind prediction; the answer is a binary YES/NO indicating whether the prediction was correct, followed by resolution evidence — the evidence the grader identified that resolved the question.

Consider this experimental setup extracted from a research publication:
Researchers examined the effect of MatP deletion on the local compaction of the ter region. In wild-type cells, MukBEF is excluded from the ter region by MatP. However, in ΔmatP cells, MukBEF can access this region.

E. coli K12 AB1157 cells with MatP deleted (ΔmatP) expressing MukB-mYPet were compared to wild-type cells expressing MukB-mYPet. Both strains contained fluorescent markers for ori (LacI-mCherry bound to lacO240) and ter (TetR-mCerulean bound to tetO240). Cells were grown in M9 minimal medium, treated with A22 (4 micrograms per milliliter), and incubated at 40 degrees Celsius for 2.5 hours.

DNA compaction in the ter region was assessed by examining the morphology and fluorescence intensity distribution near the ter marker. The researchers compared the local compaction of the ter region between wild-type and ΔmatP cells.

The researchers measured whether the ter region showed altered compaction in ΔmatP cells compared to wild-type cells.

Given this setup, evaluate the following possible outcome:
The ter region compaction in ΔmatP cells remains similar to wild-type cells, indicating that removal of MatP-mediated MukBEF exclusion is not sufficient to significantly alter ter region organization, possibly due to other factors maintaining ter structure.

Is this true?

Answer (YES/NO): NO